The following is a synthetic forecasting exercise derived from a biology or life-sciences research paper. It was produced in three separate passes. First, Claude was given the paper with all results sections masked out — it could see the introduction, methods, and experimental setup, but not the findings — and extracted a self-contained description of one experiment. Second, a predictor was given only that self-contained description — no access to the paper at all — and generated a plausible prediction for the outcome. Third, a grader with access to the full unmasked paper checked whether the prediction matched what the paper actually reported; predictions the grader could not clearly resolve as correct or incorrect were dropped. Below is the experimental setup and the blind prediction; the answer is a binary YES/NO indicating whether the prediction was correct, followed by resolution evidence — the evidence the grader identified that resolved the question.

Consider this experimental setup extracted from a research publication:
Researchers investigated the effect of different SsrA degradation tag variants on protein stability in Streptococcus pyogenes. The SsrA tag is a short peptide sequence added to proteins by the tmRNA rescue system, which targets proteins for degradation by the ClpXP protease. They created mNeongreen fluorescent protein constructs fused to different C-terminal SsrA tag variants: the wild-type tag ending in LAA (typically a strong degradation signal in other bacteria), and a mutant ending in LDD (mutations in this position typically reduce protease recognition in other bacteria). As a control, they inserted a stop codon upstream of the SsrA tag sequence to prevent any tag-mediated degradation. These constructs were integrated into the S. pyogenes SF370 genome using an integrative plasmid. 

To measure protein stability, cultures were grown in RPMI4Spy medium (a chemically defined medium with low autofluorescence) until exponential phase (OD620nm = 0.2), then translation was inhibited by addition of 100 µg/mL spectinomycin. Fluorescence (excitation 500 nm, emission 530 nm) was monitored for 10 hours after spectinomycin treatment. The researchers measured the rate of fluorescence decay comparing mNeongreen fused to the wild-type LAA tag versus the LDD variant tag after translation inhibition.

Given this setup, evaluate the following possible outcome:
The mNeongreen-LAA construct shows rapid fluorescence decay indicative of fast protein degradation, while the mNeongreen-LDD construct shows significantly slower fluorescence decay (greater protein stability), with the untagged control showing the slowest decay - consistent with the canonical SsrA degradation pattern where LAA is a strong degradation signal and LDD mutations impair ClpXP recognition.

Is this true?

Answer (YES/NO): YES